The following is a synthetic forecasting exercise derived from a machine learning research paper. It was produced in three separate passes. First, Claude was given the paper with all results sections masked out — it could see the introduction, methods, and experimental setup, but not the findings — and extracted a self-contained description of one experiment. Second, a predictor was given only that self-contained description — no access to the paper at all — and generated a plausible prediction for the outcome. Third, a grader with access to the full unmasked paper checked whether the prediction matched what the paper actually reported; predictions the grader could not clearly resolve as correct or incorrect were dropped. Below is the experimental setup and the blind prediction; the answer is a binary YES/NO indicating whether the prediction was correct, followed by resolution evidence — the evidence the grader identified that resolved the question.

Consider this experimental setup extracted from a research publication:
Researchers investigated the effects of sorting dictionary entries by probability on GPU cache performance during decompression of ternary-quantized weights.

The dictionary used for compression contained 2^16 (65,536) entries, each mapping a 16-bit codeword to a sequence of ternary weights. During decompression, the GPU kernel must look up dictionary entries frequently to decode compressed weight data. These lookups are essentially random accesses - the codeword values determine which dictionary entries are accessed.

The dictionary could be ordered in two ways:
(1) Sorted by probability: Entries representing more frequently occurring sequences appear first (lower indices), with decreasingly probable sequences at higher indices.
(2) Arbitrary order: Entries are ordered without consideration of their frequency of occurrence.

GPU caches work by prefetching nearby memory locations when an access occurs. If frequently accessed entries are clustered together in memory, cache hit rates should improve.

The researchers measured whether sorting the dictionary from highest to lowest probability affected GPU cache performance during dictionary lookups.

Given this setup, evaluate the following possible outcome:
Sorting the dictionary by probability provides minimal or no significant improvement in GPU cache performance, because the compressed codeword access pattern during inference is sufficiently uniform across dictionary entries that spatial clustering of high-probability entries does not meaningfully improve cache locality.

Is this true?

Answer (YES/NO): NO